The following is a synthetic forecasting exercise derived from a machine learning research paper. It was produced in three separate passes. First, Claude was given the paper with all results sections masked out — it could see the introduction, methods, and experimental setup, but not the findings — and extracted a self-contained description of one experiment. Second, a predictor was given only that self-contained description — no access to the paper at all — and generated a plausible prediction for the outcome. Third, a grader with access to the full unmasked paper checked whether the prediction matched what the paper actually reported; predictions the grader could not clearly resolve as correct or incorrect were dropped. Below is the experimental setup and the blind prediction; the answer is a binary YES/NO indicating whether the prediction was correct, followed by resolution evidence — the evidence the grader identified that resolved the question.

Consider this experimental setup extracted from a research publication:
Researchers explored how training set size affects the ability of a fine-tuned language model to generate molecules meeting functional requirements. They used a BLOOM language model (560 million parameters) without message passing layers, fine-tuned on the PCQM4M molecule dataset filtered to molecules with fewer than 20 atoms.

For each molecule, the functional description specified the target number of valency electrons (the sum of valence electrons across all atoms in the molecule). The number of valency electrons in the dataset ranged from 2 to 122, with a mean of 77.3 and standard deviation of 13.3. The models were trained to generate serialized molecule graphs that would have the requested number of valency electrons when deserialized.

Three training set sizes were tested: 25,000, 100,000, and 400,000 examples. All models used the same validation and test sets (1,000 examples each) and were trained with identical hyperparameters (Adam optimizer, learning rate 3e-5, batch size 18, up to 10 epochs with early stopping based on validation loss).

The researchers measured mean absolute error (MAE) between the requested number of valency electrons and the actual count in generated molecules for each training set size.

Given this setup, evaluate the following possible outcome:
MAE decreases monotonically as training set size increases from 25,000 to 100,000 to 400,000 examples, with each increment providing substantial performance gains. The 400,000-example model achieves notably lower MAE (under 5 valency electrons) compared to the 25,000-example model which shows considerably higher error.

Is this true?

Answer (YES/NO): NO